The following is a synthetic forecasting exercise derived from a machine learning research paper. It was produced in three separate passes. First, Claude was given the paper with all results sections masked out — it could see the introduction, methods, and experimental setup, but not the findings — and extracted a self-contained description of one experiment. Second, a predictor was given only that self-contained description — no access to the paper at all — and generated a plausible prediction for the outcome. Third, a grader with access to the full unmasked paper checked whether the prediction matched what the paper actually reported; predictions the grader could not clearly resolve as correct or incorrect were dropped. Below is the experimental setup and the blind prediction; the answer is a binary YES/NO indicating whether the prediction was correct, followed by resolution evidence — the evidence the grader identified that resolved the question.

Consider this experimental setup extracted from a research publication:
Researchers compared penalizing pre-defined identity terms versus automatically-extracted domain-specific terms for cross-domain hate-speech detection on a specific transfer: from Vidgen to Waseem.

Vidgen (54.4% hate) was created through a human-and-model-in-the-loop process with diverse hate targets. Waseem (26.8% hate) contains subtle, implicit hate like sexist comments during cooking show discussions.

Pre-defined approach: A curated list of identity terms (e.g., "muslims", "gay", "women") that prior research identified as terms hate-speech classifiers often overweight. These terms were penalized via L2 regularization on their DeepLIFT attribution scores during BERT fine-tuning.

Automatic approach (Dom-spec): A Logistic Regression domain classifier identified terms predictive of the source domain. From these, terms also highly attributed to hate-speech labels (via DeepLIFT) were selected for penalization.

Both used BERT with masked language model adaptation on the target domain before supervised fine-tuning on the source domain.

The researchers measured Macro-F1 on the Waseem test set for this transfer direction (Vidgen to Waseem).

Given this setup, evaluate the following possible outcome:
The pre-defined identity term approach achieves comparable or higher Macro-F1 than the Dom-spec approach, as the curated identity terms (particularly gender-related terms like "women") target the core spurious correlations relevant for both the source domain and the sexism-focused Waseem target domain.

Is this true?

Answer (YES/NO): YES